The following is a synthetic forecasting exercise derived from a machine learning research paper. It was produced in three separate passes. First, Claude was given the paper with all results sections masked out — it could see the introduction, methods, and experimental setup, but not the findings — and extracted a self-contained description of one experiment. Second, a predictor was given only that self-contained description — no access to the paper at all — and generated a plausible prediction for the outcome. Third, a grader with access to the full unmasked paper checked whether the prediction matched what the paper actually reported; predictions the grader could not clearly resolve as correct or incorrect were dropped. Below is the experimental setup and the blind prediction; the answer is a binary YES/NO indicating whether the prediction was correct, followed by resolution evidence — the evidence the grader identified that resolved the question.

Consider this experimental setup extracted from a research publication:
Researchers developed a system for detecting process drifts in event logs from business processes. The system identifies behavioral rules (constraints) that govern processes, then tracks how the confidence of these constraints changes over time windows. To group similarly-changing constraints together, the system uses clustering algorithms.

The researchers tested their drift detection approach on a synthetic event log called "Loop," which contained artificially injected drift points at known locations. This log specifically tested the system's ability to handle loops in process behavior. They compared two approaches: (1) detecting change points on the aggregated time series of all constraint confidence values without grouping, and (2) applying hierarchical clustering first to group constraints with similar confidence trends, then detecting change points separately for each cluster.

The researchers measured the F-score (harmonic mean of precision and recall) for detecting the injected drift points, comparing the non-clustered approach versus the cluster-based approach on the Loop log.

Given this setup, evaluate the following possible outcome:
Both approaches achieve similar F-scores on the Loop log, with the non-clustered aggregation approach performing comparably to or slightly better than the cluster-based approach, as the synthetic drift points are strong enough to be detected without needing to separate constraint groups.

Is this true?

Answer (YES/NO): NO